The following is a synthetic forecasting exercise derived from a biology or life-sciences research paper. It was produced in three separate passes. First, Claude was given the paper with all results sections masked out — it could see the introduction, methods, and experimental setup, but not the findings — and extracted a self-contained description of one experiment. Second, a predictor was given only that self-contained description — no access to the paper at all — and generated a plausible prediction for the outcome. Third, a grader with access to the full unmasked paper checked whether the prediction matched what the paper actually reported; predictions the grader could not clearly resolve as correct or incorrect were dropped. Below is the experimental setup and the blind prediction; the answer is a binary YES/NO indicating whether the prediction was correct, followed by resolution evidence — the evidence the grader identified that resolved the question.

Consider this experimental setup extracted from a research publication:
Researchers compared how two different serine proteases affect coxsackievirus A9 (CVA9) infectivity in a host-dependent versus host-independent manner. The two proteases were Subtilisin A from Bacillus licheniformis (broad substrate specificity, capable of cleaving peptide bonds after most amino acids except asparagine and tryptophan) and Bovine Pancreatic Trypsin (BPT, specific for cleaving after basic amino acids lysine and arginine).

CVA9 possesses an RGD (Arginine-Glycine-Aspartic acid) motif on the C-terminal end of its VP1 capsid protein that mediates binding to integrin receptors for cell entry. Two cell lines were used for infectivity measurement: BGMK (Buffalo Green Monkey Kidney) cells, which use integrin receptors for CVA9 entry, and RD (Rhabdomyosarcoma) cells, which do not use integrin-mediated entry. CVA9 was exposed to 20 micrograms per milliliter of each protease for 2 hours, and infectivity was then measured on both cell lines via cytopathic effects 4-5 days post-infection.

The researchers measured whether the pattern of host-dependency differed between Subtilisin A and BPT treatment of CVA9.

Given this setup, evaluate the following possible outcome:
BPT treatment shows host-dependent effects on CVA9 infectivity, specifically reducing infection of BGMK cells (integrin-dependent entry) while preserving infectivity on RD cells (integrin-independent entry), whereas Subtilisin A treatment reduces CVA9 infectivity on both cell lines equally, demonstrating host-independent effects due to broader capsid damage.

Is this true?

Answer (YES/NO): NO